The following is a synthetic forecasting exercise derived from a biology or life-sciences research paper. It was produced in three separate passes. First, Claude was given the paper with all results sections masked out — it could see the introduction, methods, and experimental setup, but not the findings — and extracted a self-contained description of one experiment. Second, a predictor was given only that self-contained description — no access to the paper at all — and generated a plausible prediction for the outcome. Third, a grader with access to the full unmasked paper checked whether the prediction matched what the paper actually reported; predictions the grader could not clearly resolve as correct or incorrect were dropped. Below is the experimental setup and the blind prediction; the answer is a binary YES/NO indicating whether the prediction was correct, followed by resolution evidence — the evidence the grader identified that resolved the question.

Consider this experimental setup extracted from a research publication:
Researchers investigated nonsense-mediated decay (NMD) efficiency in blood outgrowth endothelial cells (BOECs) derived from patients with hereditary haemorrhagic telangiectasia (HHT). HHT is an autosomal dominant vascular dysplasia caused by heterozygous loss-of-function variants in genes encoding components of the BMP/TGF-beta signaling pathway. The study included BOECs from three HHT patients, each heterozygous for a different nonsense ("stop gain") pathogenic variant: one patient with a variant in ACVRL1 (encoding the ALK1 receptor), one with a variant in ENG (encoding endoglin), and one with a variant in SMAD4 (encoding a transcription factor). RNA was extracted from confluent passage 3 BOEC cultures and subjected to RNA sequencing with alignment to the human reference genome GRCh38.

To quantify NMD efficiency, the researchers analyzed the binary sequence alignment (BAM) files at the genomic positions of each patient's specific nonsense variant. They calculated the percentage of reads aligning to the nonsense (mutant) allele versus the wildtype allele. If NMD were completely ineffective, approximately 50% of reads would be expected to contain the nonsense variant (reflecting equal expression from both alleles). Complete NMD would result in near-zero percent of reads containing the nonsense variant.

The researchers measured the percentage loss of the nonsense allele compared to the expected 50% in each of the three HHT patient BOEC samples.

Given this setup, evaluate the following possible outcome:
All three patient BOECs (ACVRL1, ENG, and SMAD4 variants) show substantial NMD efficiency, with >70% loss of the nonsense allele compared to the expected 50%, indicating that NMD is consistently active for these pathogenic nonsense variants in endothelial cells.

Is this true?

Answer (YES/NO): YES